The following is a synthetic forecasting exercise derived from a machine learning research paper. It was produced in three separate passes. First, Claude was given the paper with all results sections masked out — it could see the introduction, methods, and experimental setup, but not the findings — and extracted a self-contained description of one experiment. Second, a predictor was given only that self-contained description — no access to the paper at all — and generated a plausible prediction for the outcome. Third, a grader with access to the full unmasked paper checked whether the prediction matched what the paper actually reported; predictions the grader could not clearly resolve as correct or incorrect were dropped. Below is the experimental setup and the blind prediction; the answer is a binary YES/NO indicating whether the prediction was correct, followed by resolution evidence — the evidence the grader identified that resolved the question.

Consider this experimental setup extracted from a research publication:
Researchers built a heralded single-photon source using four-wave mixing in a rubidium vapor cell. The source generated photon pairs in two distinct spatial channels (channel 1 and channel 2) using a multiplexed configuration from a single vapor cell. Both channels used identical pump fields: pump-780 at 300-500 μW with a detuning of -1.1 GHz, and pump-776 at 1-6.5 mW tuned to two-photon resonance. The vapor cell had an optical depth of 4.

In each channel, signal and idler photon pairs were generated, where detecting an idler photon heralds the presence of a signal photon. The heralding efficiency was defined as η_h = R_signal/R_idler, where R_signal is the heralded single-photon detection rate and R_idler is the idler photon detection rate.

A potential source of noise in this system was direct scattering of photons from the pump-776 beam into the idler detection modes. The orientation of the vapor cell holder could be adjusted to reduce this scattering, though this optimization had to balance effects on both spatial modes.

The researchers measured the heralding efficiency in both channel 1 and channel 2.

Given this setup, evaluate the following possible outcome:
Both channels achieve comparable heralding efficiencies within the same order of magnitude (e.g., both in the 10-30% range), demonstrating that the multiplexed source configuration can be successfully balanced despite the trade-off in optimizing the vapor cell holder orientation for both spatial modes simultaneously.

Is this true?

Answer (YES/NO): YES